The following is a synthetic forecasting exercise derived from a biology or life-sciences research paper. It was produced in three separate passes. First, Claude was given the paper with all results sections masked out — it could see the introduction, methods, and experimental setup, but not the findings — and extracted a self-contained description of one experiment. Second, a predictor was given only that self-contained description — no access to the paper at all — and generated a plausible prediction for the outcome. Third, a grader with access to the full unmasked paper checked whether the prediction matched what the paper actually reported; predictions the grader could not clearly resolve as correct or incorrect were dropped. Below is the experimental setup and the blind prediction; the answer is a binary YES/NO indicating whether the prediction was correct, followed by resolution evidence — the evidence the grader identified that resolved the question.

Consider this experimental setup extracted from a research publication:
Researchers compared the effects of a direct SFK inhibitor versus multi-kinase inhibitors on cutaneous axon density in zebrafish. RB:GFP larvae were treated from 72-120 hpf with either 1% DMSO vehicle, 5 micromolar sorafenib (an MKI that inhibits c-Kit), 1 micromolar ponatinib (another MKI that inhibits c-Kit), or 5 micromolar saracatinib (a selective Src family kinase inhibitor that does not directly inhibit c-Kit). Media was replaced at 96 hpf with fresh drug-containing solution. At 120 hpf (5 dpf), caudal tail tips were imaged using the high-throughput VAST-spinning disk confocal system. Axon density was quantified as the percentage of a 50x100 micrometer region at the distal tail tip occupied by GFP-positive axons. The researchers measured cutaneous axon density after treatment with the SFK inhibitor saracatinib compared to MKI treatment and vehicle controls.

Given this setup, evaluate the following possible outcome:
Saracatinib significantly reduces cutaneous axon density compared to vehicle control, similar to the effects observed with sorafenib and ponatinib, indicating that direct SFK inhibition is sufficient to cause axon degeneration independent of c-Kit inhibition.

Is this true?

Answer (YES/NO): YES